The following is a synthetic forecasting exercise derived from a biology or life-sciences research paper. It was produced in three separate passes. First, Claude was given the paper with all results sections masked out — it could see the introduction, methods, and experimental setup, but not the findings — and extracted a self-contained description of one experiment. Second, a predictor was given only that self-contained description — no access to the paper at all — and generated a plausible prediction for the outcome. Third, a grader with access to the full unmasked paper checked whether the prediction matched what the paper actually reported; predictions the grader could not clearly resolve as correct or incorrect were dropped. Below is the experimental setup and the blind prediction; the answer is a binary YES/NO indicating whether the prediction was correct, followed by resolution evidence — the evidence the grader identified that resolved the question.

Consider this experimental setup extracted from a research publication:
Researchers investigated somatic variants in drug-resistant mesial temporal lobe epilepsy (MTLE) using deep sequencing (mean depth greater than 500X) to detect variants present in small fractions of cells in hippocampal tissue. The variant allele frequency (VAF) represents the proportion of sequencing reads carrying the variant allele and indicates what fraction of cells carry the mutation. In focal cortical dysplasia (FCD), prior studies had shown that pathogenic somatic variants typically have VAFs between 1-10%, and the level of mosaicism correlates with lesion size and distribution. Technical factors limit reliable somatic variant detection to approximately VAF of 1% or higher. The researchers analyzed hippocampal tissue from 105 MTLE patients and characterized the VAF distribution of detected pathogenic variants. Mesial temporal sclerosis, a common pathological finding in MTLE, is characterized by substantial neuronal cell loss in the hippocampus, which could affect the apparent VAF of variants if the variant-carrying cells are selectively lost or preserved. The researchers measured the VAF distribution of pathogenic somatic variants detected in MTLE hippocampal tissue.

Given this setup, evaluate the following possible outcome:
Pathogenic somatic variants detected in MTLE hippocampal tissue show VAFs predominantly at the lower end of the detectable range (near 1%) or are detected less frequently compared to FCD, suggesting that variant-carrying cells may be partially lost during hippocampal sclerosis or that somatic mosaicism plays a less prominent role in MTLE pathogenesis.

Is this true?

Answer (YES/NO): NO